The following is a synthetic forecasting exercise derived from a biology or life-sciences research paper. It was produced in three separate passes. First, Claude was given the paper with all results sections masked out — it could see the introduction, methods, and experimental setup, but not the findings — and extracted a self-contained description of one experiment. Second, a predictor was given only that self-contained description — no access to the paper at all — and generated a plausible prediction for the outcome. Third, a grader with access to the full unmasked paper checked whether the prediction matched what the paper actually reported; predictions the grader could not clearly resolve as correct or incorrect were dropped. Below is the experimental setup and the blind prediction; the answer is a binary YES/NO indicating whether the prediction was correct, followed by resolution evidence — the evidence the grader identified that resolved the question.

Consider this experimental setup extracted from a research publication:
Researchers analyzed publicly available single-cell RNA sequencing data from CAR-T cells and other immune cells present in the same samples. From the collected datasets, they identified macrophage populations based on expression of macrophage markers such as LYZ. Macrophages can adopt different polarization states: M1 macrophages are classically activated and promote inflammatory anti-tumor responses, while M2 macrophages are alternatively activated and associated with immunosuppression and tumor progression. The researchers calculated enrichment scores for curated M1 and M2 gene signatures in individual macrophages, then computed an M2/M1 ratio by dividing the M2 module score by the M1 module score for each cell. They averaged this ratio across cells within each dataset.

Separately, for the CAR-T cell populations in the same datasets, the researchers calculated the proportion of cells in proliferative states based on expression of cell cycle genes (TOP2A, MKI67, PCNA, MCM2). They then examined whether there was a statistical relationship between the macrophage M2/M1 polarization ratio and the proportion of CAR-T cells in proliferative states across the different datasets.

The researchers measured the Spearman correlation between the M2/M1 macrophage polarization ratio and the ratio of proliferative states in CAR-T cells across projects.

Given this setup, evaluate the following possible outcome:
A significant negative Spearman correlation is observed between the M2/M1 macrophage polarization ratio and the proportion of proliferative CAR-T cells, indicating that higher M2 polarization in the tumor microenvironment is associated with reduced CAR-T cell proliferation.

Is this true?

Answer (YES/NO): YES